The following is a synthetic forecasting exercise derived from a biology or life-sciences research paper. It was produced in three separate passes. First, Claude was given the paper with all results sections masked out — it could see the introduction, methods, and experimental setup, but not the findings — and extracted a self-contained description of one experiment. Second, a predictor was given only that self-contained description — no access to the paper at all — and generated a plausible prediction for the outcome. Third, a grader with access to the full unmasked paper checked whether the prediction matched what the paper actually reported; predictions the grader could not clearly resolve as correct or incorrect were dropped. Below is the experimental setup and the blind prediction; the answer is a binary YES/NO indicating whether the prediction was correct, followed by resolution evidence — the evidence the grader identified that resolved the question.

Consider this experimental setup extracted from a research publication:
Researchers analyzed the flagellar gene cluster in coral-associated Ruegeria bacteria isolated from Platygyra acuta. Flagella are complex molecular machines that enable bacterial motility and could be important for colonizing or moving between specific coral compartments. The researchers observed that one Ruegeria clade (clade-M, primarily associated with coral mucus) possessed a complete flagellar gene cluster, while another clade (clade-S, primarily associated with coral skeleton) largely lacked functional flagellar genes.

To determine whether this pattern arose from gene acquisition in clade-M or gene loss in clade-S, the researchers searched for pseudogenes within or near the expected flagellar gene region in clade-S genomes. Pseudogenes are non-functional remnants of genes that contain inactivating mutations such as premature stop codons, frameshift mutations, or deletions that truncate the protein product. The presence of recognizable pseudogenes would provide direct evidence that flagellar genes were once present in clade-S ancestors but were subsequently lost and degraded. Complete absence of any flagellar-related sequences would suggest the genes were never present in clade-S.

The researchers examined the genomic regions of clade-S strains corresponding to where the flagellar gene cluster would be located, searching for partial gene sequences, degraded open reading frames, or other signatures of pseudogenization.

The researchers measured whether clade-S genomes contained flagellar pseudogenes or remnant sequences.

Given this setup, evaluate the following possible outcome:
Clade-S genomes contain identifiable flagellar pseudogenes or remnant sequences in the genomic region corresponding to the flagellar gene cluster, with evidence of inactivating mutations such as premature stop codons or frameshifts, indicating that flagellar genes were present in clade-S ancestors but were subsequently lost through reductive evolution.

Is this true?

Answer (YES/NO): NO